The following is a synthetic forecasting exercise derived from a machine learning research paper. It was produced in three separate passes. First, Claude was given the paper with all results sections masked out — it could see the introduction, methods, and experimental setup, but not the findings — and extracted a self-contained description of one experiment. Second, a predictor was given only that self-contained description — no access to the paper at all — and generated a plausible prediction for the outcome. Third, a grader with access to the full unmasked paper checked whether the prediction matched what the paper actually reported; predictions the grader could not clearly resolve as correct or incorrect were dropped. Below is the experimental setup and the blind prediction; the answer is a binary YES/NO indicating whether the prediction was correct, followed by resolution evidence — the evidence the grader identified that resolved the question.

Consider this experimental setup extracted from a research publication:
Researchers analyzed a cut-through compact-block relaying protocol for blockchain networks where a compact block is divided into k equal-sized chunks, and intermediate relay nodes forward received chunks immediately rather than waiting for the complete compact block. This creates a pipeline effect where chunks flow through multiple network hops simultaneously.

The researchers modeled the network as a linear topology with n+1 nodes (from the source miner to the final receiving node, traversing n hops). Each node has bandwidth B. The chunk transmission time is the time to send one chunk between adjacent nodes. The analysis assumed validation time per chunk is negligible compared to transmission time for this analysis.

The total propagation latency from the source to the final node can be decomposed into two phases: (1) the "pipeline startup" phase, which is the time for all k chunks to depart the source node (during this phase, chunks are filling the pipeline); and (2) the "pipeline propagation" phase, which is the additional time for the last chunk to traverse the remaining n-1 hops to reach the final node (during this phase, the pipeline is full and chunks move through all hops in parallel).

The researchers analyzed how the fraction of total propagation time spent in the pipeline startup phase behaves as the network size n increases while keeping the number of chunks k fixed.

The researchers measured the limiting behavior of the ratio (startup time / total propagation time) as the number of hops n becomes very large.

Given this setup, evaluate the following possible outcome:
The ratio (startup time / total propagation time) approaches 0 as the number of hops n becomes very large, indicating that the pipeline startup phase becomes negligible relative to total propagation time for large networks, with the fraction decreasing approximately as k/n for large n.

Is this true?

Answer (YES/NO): YES